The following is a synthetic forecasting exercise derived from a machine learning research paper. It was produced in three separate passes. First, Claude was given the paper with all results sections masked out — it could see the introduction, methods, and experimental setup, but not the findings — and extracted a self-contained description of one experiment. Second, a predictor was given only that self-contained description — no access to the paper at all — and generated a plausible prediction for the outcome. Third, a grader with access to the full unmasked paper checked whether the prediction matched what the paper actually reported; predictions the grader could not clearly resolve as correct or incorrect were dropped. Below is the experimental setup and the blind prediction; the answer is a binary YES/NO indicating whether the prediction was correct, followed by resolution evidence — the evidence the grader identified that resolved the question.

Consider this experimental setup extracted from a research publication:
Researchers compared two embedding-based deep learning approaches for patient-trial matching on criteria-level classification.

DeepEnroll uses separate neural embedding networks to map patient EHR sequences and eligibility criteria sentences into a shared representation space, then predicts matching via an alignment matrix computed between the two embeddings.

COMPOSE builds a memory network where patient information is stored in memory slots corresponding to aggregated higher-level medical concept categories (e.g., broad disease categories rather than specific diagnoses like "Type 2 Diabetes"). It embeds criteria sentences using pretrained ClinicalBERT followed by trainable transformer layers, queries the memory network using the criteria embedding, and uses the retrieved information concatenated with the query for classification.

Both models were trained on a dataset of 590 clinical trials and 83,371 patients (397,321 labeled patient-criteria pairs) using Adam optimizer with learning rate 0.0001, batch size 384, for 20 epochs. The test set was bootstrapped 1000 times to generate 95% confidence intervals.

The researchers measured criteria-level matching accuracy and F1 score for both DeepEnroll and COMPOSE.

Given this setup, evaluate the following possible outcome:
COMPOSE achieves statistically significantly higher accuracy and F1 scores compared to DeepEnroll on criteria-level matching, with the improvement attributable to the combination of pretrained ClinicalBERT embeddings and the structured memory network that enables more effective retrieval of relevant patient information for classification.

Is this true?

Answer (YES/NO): YES